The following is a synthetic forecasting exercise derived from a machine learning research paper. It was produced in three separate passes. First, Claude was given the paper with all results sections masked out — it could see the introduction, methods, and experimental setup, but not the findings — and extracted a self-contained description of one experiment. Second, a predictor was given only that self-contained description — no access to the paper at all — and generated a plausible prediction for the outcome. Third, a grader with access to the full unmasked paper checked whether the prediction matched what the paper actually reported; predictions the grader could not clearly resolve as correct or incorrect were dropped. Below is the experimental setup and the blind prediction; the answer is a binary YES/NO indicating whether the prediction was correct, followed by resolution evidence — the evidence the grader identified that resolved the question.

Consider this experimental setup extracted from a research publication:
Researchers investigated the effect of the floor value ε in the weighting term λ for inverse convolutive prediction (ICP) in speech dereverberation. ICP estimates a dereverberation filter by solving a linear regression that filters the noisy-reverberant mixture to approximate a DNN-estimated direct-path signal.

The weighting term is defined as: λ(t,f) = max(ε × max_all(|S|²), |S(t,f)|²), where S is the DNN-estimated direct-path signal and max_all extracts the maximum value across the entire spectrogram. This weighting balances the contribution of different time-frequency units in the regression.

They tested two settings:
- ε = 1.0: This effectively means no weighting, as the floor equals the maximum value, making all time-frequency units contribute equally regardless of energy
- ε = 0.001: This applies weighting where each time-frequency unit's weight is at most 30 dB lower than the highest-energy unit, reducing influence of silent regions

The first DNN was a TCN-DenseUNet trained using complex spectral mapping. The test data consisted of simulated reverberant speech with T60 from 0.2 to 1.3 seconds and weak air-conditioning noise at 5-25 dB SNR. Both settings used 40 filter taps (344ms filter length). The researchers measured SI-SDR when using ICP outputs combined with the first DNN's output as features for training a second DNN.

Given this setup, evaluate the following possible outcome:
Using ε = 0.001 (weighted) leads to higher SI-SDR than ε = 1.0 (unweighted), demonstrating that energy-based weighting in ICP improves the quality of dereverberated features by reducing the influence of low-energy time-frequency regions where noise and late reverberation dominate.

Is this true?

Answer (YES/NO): NO